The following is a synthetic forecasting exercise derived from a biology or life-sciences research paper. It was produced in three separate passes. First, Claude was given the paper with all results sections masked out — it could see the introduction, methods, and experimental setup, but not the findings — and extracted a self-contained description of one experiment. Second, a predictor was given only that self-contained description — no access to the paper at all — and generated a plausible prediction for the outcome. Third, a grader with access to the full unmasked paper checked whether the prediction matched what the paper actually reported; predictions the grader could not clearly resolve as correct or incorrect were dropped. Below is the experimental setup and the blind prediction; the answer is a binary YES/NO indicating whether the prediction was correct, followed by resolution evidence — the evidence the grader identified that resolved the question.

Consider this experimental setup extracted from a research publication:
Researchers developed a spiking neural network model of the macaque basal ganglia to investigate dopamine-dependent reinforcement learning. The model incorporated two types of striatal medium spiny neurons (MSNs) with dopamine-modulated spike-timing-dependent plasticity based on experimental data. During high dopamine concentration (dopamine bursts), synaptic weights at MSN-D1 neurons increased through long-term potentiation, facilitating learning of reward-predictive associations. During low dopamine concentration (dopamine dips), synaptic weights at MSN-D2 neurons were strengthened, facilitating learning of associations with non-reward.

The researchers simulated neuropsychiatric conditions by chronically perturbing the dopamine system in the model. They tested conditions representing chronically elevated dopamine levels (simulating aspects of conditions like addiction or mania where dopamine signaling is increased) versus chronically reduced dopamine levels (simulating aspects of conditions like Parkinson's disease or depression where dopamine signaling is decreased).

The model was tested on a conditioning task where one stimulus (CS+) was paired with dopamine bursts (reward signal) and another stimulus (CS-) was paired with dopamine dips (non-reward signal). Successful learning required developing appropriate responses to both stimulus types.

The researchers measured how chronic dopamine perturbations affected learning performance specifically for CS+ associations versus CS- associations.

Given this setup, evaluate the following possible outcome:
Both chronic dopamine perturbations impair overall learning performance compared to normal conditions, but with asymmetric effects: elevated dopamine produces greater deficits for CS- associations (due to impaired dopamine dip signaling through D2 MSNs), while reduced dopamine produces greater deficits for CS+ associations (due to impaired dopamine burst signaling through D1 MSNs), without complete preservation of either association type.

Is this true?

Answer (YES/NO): NO